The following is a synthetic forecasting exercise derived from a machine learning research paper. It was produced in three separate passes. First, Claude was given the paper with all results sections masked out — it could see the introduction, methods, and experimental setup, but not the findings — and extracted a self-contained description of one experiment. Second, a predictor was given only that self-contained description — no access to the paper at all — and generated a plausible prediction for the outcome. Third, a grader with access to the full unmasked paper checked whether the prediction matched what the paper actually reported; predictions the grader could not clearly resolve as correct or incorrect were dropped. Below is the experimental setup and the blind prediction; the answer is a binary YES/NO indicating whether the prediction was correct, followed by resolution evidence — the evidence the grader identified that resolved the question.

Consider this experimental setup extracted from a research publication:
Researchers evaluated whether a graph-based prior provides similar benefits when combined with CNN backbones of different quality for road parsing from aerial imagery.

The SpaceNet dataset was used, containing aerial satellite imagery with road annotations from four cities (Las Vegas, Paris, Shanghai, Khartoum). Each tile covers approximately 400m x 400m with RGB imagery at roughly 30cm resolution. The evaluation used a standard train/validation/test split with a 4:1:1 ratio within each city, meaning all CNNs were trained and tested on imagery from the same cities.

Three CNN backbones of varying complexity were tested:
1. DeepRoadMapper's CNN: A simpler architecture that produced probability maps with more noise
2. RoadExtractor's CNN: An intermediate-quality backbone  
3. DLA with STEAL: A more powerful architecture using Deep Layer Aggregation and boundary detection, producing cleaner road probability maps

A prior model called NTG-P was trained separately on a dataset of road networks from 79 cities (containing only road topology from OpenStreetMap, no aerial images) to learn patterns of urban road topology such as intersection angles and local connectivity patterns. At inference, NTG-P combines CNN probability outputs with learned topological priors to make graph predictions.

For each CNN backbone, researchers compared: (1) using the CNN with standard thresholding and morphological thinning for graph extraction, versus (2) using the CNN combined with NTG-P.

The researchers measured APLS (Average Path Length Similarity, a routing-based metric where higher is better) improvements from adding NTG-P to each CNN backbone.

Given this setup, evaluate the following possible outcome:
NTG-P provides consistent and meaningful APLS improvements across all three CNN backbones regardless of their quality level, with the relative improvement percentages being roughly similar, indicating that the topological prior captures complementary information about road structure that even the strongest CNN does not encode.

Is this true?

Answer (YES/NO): NO